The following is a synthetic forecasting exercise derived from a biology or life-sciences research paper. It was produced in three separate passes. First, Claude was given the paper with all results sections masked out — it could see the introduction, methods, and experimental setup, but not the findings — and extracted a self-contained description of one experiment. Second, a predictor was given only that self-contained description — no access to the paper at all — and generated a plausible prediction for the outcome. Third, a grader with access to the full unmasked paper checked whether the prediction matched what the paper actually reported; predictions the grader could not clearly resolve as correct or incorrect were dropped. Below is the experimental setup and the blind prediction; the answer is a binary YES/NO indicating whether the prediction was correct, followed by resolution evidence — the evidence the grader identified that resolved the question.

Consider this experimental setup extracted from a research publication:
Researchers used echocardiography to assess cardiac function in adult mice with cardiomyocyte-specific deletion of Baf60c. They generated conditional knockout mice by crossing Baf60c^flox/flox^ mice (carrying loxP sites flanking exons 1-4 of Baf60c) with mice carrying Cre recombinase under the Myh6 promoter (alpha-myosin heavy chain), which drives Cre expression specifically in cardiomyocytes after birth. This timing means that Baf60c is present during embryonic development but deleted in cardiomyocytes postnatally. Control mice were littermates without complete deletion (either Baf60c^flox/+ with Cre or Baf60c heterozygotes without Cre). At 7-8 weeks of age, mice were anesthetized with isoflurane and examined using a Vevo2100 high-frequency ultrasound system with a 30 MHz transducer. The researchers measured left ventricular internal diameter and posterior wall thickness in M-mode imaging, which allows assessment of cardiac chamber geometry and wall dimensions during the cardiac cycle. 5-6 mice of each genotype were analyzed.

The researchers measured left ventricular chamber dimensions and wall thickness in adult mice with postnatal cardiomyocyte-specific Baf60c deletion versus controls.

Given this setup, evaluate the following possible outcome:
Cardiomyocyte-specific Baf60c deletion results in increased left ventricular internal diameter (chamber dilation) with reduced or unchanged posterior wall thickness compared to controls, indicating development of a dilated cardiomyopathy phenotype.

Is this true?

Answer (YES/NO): YES